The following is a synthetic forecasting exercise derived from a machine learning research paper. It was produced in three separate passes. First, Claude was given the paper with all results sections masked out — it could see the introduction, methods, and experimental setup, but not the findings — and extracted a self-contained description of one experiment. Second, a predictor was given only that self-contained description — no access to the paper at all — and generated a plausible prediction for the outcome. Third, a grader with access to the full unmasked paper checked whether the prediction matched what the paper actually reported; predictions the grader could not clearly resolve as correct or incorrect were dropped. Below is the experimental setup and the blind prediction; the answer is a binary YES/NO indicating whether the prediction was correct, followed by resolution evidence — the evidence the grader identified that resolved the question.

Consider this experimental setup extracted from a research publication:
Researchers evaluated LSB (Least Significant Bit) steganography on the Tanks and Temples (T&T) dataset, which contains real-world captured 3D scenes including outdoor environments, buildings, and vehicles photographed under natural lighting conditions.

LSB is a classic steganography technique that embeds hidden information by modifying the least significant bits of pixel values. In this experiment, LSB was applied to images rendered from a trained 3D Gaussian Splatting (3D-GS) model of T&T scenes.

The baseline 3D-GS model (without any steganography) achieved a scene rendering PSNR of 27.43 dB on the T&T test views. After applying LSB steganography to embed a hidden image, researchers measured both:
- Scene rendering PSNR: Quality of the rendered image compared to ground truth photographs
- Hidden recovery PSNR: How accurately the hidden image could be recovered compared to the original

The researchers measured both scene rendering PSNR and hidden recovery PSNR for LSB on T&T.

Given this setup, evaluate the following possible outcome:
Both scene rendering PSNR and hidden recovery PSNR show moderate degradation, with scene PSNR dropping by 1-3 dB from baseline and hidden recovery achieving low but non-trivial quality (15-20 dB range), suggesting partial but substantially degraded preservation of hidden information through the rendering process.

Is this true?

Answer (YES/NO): NO